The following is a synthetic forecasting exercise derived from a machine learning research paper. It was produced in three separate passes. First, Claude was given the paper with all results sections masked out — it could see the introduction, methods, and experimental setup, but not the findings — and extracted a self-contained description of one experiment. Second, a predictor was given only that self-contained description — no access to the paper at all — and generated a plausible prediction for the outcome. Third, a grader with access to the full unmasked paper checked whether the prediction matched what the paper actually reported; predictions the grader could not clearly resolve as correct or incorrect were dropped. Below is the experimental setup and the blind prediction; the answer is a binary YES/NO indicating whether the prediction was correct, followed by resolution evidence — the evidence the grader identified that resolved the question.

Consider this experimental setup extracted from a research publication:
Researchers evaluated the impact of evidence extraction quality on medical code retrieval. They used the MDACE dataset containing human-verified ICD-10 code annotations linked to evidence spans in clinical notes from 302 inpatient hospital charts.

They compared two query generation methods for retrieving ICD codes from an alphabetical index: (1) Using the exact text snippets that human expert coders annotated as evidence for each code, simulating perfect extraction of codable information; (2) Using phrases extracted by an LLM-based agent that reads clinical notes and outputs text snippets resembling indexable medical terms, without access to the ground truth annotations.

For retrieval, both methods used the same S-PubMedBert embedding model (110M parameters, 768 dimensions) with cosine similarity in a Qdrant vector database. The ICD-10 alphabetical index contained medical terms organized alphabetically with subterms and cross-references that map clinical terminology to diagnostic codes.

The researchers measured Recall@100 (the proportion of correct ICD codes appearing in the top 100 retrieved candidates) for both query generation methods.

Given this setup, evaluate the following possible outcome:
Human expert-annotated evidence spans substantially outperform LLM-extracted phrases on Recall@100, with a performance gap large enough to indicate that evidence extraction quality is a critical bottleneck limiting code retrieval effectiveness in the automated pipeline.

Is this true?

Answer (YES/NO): YES